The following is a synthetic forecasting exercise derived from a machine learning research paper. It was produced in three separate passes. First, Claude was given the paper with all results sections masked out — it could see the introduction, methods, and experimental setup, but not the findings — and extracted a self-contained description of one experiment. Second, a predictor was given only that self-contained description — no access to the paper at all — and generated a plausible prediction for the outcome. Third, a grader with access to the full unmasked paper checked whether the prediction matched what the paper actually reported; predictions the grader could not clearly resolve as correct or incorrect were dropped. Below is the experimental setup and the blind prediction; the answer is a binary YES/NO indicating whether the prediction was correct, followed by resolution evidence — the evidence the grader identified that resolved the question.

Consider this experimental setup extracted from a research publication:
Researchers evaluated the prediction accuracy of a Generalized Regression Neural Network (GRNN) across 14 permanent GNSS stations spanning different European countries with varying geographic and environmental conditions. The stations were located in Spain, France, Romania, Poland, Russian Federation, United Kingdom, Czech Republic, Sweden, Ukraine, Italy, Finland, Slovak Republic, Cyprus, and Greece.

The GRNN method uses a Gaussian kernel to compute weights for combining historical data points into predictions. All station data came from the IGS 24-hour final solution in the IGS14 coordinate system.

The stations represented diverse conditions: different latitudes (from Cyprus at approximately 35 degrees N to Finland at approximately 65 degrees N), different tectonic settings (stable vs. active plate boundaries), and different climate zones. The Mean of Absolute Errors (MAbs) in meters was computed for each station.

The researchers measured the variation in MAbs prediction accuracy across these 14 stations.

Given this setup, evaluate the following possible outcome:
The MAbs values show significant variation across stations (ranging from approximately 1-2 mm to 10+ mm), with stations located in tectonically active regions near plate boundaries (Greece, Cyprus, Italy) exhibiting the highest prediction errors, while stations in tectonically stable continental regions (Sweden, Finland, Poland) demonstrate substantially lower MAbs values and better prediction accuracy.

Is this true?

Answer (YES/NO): NO